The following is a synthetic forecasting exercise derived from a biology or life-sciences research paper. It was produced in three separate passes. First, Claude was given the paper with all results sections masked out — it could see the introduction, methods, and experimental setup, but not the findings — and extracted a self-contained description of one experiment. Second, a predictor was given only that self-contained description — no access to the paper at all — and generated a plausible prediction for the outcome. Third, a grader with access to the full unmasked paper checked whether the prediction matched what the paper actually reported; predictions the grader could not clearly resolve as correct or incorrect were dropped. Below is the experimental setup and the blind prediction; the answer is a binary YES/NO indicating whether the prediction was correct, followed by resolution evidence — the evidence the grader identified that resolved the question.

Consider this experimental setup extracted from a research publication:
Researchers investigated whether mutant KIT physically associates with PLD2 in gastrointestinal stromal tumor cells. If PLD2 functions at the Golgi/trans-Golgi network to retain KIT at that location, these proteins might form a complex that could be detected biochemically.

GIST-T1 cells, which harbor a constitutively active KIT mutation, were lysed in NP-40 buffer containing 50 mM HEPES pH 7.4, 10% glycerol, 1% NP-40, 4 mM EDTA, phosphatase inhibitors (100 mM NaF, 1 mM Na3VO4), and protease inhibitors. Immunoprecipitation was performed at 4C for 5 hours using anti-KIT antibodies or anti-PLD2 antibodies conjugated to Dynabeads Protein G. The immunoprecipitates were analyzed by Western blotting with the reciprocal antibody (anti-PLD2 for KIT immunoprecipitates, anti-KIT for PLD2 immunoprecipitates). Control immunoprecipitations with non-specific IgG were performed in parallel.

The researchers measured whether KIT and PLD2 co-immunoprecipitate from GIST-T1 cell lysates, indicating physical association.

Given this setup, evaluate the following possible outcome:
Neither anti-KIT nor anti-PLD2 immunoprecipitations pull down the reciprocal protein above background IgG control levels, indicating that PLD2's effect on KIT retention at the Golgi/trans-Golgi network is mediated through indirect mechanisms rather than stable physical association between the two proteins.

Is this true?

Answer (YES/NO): NO